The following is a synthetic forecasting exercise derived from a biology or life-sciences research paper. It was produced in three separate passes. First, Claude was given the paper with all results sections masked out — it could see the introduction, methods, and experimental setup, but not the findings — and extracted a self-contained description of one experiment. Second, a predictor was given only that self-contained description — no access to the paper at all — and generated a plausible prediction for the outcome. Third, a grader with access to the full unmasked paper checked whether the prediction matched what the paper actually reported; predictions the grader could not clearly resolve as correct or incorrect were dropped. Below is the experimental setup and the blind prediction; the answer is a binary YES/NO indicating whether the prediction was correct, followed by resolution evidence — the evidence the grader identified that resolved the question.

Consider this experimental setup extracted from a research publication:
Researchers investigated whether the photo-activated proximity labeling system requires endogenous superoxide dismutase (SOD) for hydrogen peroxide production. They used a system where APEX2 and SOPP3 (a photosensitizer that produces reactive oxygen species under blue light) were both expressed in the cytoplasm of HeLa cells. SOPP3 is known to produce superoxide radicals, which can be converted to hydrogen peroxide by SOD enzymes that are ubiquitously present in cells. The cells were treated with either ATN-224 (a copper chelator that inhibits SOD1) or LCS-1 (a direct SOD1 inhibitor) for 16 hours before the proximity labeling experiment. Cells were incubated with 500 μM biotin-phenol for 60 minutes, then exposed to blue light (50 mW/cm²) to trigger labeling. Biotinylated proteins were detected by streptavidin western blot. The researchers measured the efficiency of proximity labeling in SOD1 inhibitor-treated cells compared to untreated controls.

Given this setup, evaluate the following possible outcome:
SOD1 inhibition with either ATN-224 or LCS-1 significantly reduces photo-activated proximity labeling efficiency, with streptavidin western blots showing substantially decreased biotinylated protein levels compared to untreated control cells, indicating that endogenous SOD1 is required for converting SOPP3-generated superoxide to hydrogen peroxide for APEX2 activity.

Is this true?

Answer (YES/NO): YES